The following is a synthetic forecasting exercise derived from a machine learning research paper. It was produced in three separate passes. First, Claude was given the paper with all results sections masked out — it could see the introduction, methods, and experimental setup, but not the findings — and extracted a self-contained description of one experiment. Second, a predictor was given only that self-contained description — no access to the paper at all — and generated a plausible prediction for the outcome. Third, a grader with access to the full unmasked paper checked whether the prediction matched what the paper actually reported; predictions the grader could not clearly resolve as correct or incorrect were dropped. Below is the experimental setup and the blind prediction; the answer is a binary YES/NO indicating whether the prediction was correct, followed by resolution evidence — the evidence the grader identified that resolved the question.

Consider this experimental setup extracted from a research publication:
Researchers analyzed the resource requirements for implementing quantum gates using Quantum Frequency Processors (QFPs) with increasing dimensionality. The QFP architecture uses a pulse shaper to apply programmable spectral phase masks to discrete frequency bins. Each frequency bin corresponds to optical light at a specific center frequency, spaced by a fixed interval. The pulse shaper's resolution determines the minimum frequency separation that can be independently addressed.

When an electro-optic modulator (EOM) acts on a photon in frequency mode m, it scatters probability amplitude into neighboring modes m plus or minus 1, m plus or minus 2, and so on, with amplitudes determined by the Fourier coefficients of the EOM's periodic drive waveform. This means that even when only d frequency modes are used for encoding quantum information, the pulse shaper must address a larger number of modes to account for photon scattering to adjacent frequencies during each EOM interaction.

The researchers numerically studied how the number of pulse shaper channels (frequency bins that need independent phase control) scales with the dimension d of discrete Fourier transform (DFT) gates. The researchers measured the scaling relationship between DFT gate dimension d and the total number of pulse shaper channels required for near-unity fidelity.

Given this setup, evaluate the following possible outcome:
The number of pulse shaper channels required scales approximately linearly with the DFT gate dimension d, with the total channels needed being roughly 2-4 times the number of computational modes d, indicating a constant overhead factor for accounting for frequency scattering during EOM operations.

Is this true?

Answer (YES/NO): YES